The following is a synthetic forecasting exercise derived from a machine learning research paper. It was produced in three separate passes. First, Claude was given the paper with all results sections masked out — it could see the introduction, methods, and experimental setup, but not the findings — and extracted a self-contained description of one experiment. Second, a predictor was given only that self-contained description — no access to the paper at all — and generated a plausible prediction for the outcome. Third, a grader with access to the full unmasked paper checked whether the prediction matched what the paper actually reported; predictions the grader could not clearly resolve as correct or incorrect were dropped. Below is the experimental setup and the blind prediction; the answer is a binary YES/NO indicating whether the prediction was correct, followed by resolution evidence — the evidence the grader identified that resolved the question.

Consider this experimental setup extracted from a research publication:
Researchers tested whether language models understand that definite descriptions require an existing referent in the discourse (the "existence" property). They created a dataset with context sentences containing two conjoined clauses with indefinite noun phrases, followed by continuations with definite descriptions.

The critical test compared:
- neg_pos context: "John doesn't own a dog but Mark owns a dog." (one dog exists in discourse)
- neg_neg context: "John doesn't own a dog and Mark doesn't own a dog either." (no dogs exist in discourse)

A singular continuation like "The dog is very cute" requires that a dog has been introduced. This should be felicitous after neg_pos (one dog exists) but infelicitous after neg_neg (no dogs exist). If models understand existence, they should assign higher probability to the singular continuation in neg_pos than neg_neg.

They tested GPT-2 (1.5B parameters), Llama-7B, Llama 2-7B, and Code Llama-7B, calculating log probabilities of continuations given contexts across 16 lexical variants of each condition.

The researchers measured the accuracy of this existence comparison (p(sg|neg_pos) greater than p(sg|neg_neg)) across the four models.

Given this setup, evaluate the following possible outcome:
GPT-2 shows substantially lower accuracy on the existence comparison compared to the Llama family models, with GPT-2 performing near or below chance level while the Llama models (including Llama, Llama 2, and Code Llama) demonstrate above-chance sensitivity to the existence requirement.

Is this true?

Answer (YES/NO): NO